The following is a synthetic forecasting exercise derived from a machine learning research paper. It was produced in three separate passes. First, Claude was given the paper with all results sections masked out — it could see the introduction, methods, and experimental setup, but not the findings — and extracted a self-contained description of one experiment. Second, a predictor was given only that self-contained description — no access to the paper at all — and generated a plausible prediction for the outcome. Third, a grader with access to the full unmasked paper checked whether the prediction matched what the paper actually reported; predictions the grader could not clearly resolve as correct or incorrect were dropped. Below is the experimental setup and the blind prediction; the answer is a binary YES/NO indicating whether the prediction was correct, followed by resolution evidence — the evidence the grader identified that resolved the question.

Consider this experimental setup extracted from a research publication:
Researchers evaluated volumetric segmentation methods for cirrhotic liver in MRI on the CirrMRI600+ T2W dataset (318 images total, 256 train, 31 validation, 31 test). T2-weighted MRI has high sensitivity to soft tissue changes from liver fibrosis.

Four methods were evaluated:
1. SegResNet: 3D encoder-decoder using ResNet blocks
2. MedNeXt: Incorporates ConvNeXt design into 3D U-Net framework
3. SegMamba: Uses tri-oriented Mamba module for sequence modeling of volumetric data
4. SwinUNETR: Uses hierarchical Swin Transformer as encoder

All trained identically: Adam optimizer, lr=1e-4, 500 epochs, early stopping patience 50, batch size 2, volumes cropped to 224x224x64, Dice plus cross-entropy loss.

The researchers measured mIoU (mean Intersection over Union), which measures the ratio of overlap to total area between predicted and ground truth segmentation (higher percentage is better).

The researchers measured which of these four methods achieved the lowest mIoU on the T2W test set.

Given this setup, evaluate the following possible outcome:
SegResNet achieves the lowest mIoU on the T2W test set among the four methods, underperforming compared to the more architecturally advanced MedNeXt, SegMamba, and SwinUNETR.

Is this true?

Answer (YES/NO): NO